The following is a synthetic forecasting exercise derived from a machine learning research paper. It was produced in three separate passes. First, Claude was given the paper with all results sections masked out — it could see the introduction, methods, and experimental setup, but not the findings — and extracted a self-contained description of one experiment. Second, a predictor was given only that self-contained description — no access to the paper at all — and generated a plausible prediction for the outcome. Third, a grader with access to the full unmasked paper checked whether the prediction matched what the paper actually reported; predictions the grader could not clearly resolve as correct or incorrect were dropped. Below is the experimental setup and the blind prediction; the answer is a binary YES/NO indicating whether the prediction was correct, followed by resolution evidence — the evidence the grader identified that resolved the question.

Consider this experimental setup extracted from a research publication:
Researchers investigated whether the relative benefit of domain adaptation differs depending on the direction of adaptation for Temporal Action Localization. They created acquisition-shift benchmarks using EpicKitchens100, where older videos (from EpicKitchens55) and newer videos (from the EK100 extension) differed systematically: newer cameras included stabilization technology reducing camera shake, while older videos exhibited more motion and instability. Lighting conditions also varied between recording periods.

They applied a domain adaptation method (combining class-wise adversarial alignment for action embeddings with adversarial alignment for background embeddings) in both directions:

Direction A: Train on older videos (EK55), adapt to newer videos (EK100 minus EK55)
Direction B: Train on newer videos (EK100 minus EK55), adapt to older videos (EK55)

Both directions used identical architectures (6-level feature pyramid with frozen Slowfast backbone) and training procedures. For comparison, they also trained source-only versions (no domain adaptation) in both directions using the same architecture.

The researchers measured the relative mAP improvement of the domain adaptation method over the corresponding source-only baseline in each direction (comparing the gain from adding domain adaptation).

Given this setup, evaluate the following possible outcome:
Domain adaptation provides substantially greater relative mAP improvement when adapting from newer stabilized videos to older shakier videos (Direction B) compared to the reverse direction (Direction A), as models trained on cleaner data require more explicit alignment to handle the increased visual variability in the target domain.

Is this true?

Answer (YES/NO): NO